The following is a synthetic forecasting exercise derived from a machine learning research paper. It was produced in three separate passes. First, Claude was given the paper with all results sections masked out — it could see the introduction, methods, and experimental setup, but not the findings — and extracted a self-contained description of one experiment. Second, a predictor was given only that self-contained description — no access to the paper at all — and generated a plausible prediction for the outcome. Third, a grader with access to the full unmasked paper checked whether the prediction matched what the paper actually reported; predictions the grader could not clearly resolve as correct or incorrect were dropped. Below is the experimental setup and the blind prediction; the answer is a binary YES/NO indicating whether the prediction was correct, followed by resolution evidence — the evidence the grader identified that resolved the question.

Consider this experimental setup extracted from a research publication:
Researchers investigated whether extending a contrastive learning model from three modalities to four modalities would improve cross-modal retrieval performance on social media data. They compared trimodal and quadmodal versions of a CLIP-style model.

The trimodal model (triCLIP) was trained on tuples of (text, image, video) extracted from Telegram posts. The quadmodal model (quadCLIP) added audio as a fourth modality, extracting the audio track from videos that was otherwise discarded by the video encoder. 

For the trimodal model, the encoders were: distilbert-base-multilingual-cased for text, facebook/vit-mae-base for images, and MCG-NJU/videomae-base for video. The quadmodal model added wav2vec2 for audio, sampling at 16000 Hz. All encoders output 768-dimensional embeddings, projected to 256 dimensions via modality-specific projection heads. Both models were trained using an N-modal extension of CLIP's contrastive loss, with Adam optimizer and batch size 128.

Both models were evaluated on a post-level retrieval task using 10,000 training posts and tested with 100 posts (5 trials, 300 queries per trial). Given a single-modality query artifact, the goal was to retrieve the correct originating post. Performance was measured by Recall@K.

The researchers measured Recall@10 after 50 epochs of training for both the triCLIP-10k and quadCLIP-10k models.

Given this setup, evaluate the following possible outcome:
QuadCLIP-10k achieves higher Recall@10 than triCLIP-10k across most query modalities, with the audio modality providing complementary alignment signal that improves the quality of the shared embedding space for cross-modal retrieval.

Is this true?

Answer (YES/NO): NO